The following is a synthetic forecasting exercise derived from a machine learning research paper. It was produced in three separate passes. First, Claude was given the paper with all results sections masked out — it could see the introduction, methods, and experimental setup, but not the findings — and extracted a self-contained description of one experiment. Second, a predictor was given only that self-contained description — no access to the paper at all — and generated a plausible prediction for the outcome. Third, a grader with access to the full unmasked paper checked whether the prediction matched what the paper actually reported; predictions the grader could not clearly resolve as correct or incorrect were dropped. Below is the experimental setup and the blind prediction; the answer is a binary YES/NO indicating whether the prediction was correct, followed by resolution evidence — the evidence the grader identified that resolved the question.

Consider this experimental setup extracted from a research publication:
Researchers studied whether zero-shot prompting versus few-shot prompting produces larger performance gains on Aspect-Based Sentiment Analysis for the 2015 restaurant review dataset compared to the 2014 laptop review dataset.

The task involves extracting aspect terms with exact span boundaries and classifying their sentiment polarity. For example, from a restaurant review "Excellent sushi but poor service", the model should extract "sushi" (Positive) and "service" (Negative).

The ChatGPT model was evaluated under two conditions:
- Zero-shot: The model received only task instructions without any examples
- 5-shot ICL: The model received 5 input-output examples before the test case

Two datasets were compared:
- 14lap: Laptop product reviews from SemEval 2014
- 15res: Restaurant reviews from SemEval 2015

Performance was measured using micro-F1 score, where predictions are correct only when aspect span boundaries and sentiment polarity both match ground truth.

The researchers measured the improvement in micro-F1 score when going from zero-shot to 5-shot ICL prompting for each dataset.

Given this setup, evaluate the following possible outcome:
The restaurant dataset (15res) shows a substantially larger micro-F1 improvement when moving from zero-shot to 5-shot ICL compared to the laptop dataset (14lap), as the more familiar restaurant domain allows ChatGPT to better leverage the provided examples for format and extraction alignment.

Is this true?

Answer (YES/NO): YES